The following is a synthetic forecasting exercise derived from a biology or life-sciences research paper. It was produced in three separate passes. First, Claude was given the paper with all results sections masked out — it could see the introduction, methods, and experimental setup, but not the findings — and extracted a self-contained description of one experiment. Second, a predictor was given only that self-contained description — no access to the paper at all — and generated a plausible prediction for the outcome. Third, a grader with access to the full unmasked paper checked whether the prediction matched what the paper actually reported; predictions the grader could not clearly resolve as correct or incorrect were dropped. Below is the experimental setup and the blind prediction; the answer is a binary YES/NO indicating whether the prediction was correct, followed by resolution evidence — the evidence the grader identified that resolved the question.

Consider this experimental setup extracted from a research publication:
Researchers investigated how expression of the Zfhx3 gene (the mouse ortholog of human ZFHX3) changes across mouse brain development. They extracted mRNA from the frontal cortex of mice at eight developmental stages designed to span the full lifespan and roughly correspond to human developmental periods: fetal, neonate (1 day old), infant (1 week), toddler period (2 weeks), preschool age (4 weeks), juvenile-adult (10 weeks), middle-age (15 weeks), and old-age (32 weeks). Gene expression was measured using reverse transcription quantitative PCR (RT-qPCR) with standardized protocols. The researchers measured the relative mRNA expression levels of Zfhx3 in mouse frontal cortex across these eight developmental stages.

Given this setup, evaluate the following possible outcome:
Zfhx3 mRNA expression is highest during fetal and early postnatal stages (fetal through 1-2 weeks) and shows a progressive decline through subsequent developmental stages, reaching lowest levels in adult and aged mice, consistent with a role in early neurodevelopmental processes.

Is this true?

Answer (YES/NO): NO